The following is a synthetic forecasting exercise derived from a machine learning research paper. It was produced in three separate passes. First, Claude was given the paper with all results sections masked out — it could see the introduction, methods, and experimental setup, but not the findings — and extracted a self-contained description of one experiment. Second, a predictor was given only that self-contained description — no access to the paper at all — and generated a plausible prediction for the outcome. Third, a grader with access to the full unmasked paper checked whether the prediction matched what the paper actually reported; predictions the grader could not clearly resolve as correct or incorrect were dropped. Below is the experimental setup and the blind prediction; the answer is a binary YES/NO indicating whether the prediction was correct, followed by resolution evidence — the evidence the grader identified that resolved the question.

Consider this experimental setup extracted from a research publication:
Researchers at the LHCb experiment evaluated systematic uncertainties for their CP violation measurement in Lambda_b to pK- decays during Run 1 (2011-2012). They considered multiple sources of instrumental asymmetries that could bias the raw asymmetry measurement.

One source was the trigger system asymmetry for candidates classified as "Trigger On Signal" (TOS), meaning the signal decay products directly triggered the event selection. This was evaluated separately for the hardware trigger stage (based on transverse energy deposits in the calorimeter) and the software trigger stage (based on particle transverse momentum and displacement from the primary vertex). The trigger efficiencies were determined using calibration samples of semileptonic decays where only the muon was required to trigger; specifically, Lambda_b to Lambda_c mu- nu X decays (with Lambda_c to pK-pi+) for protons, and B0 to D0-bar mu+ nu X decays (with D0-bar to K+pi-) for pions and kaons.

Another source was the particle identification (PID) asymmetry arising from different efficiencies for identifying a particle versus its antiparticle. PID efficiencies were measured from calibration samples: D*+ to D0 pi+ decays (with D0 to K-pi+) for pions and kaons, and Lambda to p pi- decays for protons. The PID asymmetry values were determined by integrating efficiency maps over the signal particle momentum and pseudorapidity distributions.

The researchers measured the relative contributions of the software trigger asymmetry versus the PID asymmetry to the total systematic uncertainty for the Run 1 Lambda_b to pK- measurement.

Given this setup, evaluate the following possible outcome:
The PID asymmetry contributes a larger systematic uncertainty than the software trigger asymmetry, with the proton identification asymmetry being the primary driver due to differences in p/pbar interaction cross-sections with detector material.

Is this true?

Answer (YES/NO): NO